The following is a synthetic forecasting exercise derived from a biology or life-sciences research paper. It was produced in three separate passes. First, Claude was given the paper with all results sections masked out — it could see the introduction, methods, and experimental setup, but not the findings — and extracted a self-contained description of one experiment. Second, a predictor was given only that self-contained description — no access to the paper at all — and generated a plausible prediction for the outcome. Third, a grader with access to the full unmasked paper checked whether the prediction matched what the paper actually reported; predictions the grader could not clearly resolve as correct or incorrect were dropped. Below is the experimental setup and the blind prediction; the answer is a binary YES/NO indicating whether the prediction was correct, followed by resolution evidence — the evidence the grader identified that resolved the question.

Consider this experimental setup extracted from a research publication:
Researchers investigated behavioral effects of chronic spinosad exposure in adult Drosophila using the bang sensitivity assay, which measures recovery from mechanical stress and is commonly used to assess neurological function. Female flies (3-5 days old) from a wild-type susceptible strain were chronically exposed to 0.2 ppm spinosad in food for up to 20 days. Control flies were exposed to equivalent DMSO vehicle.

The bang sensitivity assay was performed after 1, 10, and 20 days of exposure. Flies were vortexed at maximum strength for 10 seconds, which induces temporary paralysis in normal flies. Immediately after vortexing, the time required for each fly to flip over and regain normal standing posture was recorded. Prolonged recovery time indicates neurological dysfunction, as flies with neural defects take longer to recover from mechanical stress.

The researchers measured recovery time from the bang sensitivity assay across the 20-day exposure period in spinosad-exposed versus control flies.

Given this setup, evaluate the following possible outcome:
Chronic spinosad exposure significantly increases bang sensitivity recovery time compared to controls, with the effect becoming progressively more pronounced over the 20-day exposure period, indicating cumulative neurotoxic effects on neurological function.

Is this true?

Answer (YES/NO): YES